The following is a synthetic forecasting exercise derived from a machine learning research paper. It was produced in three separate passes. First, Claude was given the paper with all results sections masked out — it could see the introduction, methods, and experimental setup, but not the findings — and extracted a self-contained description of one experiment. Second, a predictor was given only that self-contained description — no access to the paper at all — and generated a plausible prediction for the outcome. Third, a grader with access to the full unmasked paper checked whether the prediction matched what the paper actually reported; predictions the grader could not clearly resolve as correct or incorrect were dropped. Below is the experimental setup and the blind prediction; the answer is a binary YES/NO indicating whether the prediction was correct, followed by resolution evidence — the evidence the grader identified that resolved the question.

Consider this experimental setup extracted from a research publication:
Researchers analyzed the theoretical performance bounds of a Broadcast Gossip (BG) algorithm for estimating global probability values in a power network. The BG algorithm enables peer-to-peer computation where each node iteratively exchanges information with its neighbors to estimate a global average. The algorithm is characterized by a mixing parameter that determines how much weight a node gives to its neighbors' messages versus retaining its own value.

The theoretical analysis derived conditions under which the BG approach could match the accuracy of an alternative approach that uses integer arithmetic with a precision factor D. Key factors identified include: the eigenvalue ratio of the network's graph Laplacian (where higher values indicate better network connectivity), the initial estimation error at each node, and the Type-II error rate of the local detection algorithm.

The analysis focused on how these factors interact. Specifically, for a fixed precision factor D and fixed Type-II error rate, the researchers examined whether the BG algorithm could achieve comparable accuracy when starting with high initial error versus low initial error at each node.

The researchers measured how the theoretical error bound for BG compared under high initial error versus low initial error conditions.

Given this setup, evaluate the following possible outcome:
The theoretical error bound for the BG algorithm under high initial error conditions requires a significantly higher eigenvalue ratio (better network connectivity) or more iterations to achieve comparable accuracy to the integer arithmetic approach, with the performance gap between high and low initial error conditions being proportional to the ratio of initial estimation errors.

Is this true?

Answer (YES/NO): NO